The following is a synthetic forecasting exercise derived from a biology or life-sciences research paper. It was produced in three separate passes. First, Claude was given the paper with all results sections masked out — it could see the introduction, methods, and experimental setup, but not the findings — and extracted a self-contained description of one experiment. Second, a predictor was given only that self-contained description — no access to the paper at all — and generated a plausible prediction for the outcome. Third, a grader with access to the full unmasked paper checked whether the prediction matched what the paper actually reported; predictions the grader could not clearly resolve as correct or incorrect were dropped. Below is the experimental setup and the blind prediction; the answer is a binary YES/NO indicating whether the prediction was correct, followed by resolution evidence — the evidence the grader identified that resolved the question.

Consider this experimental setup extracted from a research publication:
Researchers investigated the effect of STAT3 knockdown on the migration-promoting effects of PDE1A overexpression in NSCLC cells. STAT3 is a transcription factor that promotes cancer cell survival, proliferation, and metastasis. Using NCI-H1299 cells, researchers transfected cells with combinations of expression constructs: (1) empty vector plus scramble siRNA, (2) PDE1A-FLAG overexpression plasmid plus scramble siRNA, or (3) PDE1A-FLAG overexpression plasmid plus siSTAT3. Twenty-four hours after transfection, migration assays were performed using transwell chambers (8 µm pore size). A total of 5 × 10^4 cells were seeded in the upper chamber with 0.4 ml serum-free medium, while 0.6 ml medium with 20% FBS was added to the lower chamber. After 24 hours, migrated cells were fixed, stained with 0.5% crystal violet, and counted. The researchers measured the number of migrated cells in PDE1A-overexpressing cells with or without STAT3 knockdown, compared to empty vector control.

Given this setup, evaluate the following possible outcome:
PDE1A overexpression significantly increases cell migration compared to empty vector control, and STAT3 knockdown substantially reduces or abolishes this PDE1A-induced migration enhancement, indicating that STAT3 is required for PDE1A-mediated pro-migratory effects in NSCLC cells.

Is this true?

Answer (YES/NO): YES